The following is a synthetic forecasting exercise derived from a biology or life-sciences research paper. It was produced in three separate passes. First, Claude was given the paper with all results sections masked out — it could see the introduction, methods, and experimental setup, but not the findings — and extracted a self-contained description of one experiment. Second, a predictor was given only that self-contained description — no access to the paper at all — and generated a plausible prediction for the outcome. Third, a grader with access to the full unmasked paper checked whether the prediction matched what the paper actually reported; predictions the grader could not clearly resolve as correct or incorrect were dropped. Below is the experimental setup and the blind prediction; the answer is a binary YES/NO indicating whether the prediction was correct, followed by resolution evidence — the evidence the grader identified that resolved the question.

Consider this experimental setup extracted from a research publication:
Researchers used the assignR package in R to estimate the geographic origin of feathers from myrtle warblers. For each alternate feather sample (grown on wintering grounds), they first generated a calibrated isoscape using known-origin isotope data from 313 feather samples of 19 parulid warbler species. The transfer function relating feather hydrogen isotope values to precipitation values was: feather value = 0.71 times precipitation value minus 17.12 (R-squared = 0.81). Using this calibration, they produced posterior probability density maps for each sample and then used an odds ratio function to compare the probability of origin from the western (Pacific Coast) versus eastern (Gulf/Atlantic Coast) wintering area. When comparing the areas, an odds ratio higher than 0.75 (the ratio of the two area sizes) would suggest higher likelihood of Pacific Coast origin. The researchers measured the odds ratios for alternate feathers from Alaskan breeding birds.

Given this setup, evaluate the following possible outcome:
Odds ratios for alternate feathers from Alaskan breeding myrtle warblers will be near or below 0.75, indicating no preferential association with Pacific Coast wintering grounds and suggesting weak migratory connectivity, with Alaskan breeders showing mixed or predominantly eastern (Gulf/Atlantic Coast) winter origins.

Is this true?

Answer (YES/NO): YES